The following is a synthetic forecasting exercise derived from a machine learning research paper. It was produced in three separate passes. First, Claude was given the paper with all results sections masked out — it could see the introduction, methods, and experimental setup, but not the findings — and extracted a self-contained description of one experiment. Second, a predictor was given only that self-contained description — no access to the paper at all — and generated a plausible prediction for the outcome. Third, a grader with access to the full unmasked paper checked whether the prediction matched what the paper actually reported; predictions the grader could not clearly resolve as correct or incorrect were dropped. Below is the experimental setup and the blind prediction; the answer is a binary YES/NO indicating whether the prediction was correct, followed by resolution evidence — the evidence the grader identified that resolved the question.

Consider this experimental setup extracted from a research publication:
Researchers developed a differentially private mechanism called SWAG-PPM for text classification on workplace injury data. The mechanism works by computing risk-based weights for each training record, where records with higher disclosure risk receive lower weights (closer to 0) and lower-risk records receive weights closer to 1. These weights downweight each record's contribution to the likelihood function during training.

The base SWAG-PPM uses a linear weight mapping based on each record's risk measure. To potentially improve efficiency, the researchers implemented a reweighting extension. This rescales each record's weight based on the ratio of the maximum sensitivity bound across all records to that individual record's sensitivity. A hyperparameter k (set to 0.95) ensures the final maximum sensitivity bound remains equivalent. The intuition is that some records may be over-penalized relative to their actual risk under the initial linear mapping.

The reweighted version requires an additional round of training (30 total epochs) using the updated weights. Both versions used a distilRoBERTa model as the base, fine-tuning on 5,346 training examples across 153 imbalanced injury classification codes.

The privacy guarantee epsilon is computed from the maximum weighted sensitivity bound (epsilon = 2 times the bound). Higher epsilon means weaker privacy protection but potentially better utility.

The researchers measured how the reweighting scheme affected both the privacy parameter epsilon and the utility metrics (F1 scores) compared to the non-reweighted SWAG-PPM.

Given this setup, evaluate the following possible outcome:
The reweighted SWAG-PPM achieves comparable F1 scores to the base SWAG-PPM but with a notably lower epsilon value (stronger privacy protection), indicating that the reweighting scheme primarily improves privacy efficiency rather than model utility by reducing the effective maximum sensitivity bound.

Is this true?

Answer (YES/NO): NO